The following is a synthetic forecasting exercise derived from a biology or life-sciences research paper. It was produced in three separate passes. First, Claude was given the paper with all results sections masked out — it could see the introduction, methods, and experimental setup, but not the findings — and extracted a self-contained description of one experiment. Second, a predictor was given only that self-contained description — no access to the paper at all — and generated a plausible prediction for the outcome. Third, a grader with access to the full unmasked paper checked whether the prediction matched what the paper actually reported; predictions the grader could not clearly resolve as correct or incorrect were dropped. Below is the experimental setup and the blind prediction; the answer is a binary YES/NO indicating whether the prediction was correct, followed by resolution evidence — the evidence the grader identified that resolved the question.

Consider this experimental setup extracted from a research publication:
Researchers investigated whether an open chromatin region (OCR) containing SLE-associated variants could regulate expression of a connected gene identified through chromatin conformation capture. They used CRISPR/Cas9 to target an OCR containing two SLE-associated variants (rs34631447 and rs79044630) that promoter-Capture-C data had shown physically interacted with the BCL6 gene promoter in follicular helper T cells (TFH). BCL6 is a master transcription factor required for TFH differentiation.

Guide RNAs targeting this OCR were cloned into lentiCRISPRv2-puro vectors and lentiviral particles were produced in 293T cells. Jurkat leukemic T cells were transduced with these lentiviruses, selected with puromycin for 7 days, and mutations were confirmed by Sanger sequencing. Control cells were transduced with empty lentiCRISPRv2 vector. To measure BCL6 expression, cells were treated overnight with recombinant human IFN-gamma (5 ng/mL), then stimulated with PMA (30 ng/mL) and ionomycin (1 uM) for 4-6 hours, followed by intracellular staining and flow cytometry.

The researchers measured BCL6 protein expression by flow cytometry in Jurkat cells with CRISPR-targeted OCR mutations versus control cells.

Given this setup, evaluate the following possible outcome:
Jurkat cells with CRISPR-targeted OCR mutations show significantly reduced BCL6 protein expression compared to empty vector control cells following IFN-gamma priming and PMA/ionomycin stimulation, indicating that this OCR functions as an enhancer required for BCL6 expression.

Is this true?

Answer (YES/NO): YES